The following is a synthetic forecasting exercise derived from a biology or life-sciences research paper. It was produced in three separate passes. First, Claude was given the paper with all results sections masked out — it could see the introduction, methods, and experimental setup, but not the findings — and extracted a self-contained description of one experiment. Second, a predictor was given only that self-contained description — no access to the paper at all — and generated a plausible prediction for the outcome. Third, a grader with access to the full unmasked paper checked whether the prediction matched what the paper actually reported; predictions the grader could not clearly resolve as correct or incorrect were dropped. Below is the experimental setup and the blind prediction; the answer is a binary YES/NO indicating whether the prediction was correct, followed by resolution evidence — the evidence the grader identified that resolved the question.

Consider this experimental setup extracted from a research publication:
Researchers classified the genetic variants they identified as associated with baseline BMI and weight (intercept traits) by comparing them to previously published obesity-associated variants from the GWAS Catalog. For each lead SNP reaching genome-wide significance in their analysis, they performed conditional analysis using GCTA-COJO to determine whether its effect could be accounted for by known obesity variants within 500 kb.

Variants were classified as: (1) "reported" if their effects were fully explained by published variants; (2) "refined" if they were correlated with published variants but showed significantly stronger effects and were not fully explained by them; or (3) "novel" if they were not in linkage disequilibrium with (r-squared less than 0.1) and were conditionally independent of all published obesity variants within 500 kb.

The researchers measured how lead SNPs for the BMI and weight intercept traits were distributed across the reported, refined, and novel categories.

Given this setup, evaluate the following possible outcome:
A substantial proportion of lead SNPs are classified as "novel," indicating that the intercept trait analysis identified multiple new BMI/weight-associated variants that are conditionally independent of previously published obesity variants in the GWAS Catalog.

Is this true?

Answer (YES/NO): NO